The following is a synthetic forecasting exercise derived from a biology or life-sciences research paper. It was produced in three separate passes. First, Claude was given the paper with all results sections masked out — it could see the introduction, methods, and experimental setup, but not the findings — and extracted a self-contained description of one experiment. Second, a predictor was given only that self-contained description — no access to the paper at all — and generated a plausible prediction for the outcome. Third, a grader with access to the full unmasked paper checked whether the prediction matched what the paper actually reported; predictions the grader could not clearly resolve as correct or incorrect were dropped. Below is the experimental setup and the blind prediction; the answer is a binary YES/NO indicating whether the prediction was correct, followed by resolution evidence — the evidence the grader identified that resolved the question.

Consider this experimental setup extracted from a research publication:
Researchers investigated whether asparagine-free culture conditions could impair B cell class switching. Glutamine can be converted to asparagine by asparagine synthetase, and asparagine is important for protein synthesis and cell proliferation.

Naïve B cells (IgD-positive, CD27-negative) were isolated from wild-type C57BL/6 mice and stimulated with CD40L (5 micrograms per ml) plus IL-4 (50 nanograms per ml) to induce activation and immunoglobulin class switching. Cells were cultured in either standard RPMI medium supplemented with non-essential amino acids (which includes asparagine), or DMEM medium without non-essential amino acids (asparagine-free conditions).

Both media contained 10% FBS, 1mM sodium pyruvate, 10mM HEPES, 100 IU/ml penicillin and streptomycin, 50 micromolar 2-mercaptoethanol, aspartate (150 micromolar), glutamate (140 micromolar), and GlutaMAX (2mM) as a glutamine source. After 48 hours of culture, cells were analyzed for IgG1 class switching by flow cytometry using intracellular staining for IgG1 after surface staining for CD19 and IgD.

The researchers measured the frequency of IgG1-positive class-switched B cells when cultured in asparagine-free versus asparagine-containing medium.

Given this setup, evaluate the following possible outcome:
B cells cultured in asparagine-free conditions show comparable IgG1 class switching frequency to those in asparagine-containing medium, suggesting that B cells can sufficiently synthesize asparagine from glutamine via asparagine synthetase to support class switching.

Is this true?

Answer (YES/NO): NO